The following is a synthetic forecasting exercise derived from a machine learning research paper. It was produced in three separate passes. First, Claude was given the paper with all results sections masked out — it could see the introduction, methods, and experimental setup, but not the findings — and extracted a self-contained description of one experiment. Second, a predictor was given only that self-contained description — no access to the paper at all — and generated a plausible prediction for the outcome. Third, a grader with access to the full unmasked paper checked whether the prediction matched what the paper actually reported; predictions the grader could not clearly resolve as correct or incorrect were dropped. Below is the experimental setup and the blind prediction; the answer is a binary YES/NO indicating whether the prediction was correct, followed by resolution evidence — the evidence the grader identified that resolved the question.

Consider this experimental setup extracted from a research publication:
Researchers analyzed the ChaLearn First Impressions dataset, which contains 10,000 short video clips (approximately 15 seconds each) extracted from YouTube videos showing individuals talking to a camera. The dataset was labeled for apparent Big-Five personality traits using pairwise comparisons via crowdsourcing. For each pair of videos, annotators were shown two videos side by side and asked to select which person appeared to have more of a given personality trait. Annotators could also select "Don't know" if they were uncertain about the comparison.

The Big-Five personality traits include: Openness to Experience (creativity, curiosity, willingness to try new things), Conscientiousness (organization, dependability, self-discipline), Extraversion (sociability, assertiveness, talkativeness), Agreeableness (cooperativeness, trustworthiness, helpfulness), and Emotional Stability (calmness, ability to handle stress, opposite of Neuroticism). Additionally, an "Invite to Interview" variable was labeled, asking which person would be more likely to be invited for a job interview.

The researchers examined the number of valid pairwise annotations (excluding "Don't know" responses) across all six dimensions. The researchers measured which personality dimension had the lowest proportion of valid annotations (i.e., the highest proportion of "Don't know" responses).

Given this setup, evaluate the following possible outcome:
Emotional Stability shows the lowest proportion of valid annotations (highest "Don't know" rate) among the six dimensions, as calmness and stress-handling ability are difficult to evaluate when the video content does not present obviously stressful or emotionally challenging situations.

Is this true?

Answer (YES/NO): NO